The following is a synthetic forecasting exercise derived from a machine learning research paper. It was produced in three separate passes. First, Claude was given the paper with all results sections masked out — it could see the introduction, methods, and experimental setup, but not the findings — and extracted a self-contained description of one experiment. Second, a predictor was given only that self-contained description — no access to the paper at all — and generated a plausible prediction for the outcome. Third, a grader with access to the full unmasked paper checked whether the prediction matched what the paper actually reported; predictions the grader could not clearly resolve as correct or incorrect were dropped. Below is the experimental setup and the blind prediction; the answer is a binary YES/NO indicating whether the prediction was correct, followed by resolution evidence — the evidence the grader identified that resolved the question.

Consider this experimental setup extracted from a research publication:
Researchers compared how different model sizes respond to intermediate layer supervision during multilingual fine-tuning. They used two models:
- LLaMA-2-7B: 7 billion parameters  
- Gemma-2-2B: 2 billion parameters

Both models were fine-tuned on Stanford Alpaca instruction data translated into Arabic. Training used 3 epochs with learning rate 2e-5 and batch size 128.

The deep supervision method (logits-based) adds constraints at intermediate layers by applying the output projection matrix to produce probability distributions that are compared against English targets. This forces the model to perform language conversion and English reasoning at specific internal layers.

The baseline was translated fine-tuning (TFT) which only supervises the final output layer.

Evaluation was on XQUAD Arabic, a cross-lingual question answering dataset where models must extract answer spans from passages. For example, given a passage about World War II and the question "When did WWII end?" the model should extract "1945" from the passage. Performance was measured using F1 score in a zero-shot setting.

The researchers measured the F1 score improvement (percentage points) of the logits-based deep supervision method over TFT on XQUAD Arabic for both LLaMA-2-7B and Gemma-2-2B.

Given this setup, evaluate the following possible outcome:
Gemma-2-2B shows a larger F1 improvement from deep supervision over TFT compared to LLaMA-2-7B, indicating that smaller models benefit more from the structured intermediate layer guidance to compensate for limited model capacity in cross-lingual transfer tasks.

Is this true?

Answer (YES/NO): NO